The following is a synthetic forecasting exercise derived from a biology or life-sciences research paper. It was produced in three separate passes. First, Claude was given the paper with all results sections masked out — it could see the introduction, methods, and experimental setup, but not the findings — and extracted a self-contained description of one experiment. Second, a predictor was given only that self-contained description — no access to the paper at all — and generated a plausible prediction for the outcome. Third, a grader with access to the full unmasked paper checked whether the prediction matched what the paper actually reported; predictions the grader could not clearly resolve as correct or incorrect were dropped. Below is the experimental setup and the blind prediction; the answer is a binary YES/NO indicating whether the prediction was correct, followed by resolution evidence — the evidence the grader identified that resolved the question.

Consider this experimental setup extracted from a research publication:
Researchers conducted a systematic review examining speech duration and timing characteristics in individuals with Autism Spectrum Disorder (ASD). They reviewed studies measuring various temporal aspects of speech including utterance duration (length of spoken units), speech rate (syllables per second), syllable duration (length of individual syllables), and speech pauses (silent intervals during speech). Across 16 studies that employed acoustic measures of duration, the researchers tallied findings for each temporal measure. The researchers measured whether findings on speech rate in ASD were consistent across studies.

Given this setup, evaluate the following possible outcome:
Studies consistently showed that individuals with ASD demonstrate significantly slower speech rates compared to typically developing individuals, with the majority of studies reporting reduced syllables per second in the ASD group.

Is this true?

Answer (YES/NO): NO